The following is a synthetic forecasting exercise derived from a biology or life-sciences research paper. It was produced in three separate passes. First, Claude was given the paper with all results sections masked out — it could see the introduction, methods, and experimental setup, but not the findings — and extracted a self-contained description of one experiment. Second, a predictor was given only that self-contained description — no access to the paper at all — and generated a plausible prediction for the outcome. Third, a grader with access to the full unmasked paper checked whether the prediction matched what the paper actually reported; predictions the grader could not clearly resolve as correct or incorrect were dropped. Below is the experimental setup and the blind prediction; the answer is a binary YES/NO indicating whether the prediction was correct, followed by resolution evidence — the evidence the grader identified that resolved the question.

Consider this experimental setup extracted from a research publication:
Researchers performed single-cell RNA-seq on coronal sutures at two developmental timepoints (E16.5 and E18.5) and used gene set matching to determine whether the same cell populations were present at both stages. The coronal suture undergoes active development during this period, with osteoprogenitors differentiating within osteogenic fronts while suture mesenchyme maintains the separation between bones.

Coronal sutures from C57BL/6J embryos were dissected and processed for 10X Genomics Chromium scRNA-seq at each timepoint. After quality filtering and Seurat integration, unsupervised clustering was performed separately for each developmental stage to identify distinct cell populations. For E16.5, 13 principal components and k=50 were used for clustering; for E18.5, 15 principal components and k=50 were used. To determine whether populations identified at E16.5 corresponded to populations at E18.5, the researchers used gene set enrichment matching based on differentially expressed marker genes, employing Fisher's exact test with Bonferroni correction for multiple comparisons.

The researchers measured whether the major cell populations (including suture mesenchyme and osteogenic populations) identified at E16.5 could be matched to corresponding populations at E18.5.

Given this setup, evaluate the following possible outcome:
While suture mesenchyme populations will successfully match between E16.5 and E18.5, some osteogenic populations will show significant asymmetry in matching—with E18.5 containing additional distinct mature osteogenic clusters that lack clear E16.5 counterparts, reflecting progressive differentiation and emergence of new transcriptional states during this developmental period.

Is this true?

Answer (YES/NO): NO